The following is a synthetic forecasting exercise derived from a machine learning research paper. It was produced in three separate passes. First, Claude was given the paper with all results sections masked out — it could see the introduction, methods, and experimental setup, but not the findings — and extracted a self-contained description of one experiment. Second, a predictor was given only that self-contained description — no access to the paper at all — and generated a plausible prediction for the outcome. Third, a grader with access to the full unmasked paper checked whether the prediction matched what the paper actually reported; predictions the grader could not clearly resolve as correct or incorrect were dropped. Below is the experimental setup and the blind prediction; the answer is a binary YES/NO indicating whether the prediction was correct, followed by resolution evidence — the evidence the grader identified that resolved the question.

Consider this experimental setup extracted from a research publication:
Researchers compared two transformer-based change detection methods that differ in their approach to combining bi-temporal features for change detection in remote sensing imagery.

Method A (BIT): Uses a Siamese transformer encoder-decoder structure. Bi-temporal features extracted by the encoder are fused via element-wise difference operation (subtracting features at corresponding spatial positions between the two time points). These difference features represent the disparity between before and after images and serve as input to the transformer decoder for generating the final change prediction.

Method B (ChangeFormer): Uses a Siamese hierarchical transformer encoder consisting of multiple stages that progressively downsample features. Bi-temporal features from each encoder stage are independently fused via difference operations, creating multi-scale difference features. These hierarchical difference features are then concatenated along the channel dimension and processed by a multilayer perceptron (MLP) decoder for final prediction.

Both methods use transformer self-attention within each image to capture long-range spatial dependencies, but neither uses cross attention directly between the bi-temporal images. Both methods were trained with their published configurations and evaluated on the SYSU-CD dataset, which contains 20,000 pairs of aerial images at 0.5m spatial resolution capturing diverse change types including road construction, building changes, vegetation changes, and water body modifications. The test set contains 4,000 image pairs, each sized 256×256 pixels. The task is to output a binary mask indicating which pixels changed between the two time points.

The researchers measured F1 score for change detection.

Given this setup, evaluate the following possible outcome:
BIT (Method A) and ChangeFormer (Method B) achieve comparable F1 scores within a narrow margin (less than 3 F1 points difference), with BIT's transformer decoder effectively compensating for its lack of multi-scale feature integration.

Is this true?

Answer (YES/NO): YES